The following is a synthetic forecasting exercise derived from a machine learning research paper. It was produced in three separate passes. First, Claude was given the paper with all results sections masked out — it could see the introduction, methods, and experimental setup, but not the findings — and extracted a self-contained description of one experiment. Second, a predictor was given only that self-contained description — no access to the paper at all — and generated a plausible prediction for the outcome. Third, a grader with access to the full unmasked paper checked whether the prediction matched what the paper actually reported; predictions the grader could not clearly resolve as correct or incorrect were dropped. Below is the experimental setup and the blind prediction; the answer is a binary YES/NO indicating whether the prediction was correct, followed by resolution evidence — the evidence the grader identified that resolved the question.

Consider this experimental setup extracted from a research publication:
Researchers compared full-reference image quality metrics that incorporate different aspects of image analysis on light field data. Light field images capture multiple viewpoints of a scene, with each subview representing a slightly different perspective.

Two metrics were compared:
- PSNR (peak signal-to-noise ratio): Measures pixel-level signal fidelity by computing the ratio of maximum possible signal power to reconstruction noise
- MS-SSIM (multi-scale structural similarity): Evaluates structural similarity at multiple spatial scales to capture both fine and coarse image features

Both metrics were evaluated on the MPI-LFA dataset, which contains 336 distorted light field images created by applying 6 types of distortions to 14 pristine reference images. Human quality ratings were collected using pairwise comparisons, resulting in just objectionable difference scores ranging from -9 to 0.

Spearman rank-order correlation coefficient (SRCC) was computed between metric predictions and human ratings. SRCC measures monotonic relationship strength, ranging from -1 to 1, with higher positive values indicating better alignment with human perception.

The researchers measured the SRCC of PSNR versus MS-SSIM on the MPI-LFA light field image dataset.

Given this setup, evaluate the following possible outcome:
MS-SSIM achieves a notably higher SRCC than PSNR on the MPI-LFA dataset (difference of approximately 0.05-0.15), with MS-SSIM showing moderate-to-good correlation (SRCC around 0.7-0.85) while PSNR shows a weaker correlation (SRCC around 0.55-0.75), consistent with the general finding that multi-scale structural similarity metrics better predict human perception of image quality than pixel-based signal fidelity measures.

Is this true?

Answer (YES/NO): NO